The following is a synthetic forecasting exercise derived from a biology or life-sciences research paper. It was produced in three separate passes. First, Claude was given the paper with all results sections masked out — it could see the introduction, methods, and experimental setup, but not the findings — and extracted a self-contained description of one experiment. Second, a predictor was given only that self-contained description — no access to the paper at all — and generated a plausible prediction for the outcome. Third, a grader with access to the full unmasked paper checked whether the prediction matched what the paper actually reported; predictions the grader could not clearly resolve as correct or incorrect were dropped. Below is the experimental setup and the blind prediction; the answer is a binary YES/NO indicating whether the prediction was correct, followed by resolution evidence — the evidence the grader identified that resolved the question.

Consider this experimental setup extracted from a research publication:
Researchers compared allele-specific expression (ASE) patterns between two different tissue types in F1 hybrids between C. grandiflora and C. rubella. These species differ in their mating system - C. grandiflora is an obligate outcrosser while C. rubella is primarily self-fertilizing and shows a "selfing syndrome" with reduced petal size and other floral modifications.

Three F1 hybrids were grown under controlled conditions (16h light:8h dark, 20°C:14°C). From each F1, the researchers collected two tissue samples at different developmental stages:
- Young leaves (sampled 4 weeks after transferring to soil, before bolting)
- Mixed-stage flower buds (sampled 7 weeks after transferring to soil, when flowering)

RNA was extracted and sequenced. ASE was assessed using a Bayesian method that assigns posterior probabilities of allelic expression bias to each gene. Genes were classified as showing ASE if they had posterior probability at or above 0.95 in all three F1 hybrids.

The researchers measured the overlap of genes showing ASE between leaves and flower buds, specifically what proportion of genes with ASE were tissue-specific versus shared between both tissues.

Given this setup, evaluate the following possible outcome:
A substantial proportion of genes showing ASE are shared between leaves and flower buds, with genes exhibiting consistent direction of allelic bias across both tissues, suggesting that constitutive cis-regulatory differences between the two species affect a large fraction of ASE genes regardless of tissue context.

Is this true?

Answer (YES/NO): NO